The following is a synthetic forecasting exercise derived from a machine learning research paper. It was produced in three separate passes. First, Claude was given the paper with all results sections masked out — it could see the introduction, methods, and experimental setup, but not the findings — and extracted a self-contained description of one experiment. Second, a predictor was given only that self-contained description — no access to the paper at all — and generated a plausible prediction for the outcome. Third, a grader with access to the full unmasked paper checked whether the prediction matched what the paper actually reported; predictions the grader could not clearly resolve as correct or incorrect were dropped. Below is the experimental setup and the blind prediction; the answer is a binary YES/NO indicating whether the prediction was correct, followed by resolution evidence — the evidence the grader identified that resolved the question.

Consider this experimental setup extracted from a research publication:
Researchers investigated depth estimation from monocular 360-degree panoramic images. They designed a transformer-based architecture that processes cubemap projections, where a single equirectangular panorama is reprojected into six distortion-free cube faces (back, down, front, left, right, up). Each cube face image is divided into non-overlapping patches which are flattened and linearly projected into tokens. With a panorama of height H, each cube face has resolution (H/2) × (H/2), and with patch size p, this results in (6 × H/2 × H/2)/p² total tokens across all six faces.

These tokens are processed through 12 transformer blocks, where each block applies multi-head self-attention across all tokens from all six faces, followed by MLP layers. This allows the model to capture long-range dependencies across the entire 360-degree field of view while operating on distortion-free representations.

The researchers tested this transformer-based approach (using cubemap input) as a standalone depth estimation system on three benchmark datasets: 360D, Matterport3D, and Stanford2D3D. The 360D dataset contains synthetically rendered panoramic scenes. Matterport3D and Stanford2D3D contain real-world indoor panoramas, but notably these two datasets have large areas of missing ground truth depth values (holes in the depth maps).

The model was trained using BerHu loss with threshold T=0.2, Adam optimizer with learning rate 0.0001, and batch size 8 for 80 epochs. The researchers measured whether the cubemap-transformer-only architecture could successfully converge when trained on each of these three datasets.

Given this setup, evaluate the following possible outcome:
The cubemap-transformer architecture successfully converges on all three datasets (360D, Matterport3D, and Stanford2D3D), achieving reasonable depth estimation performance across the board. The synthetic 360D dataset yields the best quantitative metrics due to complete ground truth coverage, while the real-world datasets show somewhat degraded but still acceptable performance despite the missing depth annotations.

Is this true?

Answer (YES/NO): NO